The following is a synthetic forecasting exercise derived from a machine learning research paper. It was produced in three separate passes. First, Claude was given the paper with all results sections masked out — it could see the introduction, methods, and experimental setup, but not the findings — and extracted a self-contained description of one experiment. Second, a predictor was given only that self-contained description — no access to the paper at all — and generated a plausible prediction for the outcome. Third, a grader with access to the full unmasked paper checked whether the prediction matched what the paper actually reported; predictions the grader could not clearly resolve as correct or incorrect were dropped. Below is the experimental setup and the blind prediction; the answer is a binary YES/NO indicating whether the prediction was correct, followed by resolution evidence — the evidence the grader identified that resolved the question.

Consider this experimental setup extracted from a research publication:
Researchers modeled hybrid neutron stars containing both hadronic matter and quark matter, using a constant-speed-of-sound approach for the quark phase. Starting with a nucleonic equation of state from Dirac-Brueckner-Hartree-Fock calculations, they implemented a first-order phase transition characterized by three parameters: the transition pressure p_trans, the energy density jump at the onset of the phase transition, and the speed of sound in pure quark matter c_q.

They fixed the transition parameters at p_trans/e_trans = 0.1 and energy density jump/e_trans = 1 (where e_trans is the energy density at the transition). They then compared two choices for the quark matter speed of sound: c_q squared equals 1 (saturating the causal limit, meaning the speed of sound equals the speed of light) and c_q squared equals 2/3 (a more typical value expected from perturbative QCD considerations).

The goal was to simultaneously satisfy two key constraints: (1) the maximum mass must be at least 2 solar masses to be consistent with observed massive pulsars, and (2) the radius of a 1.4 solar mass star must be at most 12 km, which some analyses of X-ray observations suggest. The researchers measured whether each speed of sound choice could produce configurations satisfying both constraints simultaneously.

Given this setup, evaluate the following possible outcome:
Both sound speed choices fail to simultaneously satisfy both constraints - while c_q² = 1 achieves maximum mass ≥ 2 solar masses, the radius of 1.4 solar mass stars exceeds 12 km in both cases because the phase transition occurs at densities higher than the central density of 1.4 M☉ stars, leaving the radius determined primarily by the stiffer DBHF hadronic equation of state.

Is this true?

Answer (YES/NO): NO